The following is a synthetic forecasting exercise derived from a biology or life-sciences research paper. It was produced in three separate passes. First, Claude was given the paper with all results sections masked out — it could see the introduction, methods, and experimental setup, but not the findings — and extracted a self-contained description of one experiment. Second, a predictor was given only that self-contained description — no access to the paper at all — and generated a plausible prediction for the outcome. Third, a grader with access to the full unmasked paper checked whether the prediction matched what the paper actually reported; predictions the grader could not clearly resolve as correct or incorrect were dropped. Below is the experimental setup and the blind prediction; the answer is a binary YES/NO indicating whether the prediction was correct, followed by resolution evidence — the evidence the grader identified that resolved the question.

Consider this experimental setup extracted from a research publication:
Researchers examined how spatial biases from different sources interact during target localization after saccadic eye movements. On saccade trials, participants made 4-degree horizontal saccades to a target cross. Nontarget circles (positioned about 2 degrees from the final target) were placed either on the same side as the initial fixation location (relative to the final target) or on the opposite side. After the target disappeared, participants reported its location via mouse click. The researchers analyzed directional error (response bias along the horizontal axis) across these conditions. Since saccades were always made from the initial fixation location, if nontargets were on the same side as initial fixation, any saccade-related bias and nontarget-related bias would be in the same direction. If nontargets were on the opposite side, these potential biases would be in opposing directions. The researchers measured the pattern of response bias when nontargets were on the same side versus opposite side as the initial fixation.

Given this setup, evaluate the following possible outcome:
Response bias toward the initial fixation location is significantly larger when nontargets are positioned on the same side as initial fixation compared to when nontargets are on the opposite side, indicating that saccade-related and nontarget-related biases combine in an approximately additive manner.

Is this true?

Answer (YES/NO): NO